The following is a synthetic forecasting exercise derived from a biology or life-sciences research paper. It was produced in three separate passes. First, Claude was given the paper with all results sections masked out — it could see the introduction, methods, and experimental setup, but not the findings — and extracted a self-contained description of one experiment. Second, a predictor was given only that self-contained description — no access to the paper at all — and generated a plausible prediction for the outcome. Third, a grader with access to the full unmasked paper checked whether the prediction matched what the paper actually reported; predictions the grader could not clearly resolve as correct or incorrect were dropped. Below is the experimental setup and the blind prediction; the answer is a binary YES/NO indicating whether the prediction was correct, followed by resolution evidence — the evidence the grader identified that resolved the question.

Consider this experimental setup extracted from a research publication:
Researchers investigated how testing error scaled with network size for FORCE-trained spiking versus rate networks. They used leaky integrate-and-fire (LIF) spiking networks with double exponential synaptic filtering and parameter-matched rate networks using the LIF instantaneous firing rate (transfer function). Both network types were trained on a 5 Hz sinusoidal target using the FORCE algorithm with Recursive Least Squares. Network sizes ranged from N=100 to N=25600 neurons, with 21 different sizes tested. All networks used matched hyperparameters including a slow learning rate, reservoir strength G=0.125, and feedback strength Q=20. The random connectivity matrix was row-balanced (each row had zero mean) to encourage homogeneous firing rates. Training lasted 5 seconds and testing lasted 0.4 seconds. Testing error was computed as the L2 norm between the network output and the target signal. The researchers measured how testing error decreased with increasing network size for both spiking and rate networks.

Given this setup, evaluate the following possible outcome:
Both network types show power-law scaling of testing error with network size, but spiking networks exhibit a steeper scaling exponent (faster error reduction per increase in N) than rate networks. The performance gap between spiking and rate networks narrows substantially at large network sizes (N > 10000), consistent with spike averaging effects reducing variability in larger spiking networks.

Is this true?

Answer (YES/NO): NO